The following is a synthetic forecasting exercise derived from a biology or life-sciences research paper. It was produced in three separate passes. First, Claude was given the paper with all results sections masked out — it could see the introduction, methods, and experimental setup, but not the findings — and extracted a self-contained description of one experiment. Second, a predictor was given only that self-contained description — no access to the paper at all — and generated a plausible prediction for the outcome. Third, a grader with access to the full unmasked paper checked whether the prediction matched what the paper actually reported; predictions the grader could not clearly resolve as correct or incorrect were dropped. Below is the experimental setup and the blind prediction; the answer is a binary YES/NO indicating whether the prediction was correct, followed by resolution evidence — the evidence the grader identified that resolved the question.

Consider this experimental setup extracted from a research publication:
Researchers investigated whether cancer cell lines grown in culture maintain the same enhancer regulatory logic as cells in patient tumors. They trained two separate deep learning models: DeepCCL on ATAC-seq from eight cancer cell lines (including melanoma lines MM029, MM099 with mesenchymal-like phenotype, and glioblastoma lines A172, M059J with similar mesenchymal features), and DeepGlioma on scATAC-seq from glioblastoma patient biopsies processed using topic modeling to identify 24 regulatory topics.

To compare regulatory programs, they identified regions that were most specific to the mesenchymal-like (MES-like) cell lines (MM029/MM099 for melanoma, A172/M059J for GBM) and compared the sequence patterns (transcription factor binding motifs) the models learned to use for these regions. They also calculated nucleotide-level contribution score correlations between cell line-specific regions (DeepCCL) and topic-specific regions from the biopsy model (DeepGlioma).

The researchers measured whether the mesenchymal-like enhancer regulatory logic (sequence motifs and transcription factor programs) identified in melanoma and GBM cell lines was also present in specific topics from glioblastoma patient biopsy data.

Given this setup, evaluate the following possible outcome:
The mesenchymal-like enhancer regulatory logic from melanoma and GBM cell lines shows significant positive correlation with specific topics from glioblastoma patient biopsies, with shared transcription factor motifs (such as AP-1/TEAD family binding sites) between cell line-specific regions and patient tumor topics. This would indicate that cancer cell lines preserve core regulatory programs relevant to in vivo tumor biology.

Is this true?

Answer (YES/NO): NO